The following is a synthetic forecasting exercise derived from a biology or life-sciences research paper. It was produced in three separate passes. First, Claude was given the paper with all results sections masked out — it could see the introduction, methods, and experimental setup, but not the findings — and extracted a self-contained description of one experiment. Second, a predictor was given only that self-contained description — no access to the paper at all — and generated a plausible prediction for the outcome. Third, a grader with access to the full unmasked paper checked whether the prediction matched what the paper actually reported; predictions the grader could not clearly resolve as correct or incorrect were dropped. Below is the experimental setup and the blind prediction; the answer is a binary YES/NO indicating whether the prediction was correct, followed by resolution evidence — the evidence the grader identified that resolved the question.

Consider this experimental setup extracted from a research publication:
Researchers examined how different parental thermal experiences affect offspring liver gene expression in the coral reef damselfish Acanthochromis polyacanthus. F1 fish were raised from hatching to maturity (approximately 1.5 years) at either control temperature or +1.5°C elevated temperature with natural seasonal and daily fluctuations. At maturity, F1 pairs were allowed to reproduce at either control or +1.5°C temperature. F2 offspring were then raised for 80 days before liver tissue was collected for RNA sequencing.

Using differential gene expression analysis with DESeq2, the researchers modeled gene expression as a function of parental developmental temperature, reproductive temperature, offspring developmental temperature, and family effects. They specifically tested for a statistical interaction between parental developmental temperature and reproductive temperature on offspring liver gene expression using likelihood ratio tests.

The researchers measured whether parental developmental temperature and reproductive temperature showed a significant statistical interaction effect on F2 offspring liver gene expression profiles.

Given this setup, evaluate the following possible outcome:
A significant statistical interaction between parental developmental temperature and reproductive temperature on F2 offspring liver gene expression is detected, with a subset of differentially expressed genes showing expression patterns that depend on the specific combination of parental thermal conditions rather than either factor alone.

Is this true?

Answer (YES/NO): YES